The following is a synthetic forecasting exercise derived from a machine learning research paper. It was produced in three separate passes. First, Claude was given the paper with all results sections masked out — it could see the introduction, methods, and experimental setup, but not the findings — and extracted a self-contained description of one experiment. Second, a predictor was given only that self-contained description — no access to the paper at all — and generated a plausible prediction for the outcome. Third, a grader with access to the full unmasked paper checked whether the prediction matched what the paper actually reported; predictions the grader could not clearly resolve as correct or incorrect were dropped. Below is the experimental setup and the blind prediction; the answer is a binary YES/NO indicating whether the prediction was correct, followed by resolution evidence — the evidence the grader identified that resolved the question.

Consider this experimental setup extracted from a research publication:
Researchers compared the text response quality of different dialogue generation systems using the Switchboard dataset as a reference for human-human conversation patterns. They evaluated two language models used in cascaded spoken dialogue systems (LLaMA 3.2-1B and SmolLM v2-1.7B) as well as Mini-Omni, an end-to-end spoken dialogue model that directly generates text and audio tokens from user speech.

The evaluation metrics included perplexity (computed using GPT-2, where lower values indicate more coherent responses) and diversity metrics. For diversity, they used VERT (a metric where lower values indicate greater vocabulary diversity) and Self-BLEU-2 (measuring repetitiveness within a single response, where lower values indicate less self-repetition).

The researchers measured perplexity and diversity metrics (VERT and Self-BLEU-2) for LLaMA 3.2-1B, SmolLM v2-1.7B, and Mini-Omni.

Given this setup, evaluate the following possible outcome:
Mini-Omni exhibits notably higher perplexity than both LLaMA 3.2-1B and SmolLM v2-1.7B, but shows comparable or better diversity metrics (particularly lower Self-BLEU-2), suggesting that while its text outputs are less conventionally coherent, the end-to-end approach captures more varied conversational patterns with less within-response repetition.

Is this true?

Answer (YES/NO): NO